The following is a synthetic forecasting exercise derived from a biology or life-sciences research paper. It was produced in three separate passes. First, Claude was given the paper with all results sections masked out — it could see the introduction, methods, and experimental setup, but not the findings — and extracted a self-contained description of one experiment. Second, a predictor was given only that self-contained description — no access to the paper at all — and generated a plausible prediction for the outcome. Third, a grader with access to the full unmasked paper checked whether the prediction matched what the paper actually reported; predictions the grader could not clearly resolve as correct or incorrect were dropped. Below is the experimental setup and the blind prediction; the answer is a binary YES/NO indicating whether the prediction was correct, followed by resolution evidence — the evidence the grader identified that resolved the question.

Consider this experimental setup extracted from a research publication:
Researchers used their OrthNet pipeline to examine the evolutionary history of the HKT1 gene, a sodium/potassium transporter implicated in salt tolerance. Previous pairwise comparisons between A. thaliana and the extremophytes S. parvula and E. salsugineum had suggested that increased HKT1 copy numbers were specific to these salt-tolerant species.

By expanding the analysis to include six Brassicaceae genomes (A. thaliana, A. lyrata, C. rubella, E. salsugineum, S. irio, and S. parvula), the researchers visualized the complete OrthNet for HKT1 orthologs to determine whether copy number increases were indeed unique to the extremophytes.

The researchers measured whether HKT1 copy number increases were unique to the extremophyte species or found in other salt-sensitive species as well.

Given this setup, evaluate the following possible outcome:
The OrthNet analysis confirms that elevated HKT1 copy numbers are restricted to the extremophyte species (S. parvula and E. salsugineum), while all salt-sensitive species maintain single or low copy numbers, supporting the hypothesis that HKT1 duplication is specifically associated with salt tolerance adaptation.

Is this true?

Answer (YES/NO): NO